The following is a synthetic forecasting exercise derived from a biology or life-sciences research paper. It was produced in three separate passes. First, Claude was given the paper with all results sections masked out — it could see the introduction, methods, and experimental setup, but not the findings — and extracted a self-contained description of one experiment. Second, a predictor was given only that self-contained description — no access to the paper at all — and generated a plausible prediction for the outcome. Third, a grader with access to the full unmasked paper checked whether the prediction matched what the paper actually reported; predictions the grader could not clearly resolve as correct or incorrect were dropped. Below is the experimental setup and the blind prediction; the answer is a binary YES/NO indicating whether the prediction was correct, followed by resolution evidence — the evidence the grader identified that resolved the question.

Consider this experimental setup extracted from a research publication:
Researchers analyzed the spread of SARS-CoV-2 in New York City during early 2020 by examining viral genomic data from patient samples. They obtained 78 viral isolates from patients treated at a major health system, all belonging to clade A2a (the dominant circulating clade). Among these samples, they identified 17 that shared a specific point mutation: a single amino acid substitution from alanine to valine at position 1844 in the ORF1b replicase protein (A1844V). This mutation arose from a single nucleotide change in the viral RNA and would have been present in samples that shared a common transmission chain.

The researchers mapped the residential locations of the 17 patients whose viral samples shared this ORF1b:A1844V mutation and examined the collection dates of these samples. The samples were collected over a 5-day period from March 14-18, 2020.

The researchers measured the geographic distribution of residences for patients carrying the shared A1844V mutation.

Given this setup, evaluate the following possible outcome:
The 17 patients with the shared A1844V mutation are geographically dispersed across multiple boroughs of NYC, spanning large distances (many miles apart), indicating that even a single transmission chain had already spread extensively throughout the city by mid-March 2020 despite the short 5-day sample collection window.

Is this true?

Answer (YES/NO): YES